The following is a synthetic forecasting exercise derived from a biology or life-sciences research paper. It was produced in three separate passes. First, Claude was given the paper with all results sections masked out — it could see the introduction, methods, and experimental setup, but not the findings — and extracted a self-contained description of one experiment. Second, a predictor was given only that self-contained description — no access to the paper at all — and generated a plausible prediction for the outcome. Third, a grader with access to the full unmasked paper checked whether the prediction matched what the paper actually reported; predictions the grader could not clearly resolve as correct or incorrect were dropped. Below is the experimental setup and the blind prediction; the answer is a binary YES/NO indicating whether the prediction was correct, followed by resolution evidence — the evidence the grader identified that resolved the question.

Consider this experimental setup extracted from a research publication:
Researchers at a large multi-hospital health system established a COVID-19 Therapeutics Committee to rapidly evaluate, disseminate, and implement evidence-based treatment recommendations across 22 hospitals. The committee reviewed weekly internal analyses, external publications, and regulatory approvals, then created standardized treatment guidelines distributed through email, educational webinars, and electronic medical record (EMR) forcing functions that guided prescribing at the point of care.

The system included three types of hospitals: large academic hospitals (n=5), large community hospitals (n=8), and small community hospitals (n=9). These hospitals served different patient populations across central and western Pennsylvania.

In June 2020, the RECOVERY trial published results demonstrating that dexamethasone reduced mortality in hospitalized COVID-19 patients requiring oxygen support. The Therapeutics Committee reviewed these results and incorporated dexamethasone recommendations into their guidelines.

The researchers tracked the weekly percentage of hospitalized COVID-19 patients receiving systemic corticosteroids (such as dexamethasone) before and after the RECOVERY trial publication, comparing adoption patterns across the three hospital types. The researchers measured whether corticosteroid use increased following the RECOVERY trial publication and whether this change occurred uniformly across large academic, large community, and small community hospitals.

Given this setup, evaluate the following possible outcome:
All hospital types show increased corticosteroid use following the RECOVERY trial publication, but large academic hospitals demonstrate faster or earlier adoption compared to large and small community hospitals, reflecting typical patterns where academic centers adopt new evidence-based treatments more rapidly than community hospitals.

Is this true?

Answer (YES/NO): NO